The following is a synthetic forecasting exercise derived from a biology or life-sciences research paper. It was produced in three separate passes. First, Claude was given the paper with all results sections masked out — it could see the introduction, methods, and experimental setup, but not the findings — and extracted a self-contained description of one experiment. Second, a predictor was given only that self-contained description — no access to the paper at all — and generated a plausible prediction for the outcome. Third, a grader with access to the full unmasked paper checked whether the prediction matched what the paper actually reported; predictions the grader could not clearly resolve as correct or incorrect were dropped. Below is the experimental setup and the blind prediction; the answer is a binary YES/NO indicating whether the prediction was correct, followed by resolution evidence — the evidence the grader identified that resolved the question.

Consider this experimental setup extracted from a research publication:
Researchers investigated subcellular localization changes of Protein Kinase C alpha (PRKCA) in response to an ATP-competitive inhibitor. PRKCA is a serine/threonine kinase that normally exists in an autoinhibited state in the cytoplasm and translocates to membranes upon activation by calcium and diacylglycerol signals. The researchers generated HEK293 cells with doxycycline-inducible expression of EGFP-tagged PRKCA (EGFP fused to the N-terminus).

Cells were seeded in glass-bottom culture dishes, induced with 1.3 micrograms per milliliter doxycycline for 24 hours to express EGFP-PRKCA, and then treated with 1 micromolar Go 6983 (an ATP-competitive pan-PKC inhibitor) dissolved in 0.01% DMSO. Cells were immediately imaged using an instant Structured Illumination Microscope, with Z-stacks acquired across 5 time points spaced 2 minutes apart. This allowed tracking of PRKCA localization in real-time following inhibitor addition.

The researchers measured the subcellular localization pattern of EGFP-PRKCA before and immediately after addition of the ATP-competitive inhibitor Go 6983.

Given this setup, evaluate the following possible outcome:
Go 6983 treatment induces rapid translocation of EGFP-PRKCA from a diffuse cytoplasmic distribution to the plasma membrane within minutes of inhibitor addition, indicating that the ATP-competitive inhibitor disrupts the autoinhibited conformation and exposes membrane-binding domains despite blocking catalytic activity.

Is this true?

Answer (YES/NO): YES